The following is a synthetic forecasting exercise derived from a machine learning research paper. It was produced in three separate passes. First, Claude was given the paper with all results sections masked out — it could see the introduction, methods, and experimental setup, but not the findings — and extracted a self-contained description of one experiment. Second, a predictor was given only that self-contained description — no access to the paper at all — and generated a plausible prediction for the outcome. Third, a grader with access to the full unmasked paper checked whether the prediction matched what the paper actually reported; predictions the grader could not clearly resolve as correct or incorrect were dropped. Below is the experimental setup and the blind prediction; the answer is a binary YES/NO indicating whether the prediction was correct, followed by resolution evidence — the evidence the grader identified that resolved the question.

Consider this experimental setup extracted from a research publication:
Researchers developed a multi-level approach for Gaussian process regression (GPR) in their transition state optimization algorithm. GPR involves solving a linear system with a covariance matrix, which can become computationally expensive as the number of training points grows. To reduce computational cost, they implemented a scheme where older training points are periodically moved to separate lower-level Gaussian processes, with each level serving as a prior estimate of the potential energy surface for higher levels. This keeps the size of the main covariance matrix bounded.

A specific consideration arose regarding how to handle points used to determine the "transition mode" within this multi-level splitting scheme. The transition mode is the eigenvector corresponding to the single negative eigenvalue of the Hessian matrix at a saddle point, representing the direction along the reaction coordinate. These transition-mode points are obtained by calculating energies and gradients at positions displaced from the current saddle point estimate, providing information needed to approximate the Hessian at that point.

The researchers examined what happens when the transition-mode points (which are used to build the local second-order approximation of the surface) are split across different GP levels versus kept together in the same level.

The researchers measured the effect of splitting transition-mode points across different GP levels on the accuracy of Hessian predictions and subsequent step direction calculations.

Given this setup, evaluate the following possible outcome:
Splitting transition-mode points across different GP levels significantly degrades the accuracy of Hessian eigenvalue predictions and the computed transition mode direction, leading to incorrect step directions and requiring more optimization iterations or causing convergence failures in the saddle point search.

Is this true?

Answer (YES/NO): NO